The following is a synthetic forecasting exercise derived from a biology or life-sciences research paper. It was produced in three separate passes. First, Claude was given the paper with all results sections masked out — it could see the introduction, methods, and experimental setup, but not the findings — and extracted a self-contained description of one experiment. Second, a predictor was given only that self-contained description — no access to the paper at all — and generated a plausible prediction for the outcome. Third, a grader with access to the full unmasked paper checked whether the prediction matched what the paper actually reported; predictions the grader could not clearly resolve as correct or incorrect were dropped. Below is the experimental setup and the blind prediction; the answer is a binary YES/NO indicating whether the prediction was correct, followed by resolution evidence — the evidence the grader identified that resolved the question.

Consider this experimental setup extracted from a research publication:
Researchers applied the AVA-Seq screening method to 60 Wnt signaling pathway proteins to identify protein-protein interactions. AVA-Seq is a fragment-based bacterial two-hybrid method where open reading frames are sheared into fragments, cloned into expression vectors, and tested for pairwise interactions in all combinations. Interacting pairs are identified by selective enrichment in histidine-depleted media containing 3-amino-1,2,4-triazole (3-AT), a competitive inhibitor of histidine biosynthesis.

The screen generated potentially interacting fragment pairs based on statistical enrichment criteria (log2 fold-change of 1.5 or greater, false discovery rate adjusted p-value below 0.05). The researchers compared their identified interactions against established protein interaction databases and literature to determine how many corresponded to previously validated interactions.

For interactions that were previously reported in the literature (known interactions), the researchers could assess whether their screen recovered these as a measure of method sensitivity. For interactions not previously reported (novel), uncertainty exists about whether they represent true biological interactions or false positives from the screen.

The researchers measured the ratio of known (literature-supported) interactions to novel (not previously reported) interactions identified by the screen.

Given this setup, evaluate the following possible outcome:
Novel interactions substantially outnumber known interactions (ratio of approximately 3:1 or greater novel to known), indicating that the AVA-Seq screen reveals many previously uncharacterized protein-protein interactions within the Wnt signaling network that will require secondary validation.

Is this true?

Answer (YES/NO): YES